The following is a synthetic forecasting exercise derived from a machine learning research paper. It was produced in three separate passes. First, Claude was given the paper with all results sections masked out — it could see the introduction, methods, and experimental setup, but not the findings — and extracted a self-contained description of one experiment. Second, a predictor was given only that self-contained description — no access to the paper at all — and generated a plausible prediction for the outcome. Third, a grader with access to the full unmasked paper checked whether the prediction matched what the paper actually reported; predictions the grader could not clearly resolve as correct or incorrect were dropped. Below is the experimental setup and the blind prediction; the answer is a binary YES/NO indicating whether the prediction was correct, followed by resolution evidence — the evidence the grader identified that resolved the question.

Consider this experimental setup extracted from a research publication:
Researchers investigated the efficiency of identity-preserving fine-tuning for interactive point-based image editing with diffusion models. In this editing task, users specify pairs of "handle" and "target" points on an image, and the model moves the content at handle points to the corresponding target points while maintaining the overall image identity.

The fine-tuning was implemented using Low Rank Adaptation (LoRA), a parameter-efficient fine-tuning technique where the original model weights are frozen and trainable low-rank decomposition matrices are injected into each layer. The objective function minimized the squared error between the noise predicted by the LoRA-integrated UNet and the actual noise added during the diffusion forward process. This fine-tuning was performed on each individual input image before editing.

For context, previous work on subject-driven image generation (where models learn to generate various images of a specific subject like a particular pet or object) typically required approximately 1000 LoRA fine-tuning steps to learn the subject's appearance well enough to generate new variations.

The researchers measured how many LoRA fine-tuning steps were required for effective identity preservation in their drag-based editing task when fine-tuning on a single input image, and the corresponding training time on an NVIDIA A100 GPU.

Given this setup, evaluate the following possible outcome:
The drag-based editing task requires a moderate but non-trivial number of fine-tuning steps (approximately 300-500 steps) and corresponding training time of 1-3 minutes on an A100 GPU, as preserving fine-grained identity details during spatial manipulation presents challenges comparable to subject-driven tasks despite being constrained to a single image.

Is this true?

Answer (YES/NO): NO